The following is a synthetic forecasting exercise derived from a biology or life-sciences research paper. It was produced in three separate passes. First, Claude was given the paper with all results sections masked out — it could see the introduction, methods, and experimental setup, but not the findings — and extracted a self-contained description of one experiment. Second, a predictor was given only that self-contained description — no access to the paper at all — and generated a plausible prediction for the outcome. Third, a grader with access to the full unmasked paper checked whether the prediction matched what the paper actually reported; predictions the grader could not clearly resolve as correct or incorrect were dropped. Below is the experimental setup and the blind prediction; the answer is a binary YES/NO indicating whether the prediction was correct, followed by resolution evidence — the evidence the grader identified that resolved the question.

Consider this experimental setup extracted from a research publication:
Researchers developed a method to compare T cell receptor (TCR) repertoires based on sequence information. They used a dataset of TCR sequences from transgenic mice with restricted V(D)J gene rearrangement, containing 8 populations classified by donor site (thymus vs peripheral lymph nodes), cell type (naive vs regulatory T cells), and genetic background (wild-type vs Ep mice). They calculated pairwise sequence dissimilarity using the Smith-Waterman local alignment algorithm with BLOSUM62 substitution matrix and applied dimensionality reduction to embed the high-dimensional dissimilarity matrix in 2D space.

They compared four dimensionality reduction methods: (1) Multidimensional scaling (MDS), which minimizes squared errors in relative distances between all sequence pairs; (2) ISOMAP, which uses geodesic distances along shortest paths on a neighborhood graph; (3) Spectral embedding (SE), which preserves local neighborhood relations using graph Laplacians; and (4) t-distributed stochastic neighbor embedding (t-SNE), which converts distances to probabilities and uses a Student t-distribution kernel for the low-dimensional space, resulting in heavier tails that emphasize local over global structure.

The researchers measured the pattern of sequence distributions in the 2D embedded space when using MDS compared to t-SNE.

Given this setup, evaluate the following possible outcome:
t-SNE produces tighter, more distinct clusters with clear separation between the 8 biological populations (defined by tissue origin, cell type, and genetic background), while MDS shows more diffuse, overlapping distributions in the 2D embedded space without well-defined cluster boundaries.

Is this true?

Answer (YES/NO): NO